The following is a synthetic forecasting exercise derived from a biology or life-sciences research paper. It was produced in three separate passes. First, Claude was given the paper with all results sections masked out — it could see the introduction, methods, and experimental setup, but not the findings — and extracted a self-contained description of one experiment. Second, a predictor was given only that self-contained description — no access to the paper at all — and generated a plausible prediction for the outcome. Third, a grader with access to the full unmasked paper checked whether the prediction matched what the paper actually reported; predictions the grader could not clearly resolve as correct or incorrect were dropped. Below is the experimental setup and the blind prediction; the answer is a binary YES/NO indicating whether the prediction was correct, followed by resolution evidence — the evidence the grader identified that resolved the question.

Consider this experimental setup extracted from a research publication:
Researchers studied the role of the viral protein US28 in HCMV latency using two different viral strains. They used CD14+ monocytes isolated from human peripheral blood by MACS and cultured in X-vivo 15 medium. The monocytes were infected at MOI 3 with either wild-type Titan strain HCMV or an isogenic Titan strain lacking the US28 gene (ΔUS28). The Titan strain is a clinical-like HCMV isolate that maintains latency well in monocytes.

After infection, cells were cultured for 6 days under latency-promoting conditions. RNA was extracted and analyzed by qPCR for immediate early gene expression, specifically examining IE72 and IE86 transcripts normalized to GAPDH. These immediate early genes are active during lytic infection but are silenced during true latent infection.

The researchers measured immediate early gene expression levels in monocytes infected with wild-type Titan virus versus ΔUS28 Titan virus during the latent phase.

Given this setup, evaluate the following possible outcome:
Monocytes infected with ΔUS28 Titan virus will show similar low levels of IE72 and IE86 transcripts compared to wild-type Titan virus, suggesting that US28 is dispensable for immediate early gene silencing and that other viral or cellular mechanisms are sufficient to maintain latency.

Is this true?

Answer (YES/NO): NO